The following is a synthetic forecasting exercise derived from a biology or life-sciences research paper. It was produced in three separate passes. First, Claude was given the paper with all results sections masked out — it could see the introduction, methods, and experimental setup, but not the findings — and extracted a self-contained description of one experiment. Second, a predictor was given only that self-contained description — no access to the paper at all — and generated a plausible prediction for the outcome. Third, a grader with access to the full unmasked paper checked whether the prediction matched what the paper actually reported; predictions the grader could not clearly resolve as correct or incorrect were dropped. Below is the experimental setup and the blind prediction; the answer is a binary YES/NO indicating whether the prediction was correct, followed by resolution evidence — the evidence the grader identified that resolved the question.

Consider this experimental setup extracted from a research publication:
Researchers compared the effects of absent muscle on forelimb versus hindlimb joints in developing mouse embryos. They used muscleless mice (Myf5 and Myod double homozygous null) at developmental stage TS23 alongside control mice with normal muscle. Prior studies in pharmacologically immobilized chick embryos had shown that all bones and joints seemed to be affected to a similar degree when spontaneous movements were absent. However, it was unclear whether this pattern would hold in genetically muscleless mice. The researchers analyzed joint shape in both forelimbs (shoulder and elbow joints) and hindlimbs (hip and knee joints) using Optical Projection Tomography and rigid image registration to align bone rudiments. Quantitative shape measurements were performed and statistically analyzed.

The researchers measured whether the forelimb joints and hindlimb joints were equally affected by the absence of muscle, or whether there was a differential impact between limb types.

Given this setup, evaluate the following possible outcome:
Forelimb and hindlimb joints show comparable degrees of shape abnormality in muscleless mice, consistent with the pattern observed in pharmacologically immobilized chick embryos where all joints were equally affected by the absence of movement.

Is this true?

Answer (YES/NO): NO